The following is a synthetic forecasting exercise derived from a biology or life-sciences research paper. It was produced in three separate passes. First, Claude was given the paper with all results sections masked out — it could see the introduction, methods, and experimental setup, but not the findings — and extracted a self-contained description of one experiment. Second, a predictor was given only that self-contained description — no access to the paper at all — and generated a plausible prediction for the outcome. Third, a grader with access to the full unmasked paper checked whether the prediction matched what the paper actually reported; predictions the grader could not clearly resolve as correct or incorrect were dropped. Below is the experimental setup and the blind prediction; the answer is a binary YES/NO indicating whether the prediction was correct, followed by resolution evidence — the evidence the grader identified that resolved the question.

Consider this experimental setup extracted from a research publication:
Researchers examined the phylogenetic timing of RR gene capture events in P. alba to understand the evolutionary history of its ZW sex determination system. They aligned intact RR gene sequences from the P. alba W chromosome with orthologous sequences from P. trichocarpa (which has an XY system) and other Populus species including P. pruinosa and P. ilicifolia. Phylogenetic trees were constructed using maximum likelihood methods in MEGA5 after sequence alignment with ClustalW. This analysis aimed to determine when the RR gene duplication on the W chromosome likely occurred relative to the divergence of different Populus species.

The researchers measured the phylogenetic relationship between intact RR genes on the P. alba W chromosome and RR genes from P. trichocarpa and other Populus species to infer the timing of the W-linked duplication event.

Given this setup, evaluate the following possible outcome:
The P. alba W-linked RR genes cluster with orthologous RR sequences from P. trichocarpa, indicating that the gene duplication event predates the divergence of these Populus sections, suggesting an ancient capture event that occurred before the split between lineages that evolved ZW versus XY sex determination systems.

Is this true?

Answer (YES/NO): NO